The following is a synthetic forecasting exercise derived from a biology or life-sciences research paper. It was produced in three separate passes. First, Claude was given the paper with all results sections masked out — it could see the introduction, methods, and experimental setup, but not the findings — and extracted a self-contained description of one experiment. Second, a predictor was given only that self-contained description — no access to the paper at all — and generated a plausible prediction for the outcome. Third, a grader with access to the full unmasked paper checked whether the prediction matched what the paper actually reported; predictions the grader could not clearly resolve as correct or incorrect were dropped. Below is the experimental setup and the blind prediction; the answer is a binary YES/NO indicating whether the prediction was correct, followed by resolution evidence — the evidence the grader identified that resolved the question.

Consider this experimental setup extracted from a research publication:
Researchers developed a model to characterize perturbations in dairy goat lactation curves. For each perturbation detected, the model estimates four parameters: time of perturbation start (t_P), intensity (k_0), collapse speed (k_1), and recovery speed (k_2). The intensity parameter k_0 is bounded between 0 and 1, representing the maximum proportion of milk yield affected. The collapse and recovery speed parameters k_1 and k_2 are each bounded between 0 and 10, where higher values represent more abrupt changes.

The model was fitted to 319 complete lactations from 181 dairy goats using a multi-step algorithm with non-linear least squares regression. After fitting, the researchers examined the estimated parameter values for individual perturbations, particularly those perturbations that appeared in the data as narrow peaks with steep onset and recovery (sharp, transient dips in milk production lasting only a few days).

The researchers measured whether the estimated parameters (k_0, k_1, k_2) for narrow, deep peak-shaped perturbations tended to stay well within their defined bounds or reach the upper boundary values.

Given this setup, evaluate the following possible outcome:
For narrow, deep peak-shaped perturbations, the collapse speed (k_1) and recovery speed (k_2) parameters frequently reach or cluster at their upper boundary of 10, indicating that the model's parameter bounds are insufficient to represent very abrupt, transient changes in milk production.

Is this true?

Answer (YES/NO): NO